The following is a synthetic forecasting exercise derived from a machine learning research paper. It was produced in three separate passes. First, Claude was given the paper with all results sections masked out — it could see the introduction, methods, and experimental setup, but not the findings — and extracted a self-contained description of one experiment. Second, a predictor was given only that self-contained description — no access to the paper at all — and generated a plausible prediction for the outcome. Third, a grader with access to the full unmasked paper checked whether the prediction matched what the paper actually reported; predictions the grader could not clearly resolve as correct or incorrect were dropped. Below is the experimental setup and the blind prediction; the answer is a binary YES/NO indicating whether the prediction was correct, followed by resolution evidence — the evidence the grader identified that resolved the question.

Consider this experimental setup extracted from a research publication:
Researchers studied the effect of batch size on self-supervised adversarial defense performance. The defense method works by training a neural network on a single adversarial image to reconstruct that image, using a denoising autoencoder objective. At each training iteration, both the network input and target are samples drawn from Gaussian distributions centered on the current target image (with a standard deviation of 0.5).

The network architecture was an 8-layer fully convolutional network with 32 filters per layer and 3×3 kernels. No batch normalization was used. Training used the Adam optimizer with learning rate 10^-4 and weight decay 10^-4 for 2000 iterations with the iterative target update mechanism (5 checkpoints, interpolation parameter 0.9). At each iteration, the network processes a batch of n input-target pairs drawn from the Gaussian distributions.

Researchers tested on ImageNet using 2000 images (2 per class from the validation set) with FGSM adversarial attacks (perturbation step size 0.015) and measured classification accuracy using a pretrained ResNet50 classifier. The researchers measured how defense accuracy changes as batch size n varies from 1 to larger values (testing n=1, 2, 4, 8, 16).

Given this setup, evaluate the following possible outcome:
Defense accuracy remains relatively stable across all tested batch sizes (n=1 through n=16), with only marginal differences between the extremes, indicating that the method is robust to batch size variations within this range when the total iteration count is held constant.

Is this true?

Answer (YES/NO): NO